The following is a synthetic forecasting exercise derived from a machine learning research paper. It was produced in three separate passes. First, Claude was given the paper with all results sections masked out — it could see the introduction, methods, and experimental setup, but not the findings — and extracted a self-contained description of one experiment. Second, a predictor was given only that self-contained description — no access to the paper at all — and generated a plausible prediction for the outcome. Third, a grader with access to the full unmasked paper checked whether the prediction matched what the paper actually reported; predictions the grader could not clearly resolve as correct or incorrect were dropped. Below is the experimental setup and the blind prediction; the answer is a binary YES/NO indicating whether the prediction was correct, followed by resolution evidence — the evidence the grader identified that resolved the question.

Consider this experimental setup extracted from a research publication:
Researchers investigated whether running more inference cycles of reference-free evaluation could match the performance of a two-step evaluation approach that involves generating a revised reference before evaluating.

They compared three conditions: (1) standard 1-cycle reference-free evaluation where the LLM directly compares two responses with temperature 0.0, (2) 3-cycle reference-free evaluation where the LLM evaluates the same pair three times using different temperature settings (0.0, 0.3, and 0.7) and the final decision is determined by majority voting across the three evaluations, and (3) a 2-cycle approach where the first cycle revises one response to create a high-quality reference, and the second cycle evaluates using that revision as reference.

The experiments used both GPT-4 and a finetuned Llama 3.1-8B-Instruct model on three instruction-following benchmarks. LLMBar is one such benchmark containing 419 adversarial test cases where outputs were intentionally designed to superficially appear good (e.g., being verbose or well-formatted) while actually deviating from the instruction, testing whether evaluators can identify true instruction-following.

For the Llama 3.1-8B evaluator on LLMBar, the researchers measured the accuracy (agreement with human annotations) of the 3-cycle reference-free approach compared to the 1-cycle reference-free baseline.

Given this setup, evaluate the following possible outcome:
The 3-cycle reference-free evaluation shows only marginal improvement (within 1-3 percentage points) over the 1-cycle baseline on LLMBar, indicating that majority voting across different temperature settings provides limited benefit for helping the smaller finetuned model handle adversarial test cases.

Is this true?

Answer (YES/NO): YES